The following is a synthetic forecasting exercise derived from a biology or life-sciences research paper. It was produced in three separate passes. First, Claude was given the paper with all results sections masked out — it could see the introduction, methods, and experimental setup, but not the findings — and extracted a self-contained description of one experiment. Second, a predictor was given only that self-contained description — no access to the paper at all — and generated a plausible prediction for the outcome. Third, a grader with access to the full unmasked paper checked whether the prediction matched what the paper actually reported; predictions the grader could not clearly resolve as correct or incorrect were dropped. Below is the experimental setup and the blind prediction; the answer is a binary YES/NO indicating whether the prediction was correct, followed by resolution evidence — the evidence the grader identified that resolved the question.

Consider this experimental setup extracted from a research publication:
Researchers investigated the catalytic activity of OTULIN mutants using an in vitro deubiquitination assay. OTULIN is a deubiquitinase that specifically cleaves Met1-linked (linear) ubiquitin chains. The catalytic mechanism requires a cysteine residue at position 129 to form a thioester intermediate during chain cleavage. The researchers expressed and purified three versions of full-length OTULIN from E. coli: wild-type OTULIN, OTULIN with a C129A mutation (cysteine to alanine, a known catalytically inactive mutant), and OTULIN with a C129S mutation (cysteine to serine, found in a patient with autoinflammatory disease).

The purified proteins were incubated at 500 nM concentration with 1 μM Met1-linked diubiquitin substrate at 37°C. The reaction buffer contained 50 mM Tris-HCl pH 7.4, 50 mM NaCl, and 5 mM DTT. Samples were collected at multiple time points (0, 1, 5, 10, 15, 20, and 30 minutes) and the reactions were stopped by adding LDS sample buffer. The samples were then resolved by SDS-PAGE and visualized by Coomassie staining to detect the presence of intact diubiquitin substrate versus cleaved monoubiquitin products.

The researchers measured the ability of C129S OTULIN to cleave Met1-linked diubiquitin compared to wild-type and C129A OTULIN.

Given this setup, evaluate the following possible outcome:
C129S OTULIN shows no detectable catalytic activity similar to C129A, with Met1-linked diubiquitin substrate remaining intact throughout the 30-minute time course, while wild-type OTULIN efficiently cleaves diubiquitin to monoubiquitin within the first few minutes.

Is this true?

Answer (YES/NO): YES